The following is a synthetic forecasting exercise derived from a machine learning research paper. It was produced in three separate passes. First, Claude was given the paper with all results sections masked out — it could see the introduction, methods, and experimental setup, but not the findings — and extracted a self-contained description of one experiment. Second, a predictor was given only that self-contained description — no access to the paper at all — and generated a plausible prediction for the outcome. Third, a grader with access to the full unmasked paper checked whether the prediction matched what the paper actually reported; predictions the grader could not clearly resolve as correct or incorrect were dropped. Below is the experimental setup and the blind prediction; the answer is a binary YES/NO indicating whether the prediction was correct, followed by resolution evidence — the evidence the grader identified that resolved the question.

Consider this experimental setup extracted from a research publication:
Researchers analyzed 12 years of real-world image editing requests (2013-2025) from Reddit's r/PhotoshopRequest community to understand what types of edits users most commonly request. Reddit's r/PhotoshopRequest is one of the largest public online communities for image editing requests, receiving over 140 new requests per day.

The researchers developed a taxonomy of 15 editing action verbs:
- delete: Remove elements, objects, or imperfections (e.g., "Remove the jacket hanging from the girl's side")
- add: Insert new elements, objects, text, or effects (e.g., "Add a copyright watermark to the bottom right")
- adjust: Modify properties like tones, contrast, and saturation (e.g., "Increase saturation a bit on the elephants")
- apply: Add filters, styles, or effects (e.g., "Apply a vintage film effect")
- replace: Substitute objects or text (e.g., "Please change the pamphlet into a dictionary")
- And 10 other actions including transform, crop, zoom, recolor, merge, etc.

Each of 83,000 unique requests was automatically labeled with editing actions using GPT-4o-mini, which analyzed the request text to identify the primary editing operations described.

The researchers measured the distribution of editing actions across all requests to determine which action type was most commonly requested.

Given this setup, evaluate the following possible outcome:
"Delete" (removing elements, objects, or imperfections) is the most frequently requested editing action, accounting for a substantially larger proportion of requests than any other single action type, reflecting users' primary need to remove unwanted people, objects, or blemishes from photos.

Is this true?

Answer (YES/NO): YES